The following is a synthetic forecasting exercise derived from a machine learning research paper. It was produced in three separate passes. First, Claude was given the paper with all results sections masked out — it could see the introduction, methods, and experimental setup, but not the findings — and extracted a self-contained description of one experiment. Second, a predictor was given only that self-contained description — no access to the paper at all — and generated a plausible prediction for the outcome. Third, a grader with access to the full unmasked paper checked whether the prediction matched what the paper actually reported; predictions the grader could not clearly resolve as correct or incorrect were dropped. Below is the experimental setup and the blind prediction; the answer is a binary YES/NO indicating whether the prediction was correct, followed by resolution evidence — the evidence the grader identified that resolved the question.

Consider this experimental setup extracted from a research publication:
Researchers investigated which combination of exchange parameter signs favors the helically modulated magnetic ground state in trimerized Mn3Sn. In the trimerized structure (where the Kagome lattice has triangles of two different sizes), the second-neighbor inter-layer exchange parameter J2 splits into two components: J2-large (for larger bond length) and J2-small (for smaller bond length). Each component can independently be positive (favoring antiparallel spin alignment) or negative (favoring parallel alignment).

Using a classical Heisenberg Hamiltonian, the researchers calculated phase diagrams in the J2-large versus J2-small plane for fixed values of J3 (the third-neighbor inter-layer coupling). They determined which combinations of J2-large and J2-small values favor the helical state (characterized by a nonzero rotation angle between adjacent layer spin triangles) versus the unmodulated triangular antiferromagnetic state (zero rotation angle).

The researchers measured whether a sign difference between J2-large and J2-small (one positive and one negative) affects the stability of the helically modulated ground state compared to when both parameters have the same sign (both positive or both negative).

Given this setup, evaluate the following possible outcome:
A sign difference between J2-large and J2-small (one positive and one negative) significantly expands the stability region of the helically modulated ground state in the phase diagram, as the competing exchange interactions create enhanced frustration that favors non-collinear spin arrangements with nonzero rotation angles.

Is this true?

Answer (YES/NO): YES